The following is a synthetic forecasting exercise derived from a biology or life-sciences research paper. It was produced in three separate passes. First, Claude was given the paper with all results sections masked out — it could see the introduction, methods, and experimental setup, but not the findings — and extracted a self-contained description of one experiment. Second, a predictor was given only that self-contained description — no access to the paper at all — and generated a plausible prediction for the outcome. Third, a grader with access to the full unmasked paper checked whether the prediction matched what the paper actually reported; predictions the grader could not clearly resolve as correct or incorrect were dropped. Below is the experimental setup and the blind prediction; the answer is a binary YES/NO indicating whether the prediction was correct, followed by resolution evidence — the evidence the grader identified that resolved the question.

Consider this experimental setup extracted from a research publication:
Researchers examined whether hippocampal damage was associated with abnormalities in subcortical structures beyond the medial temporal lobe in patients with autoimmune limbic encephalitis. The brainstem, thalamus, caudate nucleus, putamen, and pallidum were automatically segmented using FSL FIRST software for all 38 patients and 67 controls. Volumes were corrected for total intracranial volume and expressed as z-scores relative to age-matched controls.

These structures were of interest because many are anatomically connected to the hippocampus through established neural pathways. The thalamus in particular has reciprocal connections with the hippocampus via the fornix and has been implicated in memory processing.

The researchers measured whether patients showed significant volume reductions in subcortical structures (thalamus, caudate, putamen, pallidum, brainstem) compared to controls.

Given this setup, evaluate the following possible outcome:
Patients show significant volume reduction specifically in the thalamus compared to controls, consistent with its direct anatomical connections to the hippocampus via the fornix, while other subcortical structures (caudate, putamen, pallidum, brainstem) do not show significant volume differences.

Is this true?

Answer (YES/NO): YES